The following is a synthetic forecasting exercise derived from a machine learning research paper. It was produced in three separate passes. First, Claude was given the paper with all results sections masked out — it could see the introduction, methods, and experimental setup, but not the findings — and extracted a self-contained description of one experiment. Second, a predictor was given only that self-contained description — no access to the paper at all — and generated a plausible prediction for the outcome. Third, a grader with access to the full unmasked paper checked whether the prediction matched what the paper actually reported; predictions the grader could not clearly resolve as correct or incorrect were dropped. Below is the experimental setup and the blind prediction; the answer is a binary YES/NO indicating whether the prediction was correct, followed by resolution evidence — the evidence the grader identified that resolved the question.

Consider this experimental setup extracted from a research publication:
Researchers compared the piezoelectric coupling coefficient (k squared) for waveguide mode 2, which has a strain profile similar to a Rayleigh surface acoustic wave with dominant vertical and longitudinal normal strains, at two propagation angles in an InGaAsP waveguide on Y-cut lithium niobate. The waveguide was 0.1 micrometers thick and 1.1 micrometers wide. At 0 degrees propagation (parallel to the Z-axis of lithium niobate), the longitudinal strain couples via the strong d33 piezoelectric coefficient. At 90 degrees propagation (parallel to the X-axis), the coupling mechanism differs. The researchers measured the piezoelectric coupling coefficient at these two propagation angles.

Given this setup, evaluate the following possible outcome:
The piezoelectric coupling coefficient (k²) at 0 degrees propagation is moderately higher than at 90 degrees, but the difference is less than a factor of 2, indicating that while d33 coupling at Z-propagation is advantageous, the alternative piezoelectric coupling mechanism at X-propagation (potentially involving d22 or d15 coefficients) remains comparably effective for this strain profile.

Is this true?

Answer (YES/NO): NO